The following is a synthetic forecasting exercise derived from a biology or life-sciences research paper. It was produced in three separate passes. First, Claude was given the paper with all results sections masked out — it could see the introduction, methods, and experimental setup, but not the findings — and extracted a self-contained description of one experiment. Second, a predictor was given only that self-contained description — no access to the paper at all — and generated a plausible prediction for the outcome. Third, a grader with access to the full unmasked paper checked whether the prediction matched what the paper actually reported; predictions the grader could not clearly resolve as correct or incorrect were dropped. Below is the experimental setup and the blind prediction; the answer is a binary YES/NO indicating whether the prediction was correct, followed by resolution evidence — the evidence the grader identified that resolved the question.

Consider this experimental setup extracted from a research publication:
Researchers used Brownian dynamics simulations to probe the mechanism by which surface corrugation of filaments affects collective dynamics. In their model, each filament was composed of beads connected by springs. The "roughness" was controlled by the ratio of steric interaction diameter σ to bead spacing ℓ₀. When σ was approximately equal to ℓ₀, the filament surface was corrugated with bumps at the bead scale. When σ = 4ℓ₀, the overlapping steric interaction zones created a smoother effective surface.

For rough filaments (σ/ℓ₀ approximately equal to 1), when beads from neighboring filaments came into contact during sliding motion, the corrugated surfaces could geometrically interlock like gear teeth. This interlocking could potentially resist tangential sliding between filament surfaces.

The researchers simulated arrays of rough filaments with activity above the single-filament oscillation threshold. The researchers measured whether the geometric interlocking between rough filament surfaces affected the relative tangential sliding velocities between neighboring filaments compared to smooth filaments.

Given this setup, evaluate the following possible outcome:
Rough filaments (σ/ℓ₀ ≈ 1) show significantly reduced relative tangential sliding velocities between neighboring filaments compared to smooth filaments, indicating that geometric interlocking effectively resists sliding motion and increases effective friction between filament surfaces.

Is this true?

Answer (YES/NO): YES